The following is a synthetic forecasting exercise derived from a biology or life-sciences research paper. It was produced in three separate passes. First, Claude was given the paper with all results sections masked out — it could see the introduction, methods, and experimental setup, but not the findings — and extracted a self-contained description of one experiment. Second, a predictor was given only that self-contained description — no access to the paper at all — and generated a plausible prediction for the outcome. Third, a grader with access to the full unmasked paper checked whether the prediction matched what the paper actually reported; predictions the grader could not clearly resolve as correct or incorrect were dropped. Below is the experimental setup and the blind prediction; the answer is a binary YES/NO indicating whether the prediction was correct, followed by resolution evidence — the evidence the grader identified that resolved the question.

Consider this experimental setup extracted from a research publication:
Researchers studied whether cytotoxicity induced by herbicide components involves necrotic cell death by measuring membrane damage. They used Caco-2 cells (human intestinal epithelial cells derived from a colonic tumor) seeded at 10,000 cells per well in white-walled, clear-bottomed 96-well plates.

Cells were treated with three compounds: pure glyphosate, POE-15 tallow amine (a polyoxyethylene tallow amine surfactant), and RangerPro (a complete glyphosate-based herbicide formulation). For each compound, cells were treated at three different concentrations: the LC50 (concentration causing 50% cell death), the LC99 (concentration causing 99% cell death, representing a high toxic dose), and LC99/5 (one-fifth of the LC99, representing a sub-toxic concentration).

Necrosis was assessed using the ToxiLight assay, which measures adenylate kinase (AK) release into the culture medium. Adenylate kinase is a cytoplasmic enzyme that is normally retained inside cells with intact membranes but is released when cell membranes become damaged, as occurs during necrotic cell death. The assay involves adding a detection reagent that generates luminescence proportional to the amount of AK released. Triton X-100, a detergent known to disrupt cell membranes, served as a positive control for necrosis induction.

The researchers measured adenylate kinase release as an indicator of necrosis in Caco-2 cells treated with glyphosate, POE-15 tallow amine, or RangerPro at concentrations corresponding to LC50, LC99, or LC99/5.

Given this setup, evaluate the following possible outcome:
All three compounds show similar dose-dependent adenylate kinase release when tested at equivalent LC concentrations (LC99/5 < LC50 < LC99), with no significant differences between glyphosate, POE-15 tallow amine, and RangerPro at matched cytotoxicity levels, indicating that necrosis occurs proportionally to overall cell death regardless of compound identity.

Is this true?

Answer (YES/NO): NO